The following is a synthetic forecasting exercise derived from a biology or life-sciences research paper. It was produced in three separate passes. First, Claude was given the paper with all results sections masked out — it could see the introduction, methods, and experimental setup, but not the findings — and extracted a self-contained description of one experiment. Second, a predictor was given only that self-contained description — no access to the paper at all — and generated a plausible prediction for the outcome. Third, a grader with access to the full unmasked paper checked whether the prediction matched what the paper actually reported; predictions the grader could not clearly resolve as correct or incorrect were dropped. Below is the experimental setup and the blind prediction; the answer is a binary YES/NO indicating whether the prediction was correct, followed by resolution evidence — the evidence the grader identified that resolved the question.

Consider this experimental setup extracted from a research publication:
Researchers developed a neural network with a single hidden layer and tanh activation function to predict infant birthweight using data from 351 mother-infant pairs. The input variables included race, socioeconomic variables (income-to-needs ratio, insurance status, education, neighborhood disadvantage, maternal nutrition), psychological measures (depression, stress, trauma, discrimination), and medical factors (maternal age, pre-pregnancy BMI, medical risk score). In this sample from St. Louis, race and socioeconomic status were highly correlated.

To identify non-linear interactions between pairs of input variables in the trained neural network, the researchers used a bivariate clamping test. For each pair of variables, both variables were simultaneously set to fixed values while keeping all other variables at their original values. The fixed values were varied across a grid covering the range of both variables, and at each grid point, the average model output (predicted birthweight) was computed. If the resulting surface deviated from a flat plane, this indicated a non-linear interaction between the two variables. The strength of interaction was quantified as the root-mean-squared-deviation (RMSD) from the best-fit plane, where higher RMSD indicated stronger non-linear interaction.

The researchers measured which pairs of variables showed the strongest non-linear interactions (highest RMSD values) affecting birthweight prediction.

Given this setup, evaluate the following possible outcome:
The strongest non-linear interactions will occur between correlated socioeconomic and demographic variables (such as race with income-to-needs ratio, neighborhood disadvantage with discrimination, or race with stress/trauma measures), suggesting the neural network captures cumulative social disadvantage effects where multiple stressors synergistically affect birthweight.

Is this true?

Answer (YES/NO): NO